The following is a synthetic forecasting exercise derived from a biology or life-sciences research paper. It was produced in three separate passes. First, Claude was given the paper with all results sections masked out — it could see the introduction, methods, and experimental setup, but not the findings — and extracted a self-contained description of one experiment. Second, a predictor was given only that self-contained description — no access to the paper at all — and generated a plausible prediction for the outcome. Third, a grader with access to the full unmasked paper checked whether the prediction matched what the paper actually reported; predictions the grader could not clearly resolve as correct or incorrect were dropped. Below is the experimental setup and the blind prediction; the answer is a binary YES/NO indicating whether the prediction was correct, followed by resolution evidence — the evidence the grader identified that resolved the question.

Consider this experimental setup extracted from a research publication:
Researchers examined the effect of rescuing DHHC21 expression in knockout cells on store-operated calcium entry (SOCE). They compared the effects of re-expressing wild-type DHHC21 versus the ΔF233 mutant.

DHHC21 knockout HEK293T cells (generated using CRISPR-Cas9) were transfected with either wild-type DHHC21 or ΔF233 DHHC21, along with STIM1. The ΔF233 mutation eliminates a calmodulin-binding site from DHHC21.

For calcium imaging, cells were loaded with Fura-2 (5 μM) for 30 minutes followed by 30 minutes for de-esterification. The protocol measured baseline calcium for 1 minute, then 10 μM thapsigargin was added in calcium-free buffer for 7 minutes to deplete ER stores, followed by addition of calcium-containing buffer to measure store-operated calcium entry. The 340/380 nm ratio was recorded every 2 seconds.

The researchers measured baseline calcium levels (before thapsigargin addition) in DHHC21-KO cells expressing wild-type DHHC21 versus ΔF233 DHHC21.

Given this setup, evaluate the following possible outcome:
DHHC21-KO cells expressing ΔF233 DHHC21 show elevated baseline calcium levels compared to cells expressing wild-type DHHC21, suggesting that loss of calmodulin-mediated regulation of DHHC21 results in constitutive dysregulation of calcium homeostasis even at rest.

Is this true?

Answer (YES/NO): YES